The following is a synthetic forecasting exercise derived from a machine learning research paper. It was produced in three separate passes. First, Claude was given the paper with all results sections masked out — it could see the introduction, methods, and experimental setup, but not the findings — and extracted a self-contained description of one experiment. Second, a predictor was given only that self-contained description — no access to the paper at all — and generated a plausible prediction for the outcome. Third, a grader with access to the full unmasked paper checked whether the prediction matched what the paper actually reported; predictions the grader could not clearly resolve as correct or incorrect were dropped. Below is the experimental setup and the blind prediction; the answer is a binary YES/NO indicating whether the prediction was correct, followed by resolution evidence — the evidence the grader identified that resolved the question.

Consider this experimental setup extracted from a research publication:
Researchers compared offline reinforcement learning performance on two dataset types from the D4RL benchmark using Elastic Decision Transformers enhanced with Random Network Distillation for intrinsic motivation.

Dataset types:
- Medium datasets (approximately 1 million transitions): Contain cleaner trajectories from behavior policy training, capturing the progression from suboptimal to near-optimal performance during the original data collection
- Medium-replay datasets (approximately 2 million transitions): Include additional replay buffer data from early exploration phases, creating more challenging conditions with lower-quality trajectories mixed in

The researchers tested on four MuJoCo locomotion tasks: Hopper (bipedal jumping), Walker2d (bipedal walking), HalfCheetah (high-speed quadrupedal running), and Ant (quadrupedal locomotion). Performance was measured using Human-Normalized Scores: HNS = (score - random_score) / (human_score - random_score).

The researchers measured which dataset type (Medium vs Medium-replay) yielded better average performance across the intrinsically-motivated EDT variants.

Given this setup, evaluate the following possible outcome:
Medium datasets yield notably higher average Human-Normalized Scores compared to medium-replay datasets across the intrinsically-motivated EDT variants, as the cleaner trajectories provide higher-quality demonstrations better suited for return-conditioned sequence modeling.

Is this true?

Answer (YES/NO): NO